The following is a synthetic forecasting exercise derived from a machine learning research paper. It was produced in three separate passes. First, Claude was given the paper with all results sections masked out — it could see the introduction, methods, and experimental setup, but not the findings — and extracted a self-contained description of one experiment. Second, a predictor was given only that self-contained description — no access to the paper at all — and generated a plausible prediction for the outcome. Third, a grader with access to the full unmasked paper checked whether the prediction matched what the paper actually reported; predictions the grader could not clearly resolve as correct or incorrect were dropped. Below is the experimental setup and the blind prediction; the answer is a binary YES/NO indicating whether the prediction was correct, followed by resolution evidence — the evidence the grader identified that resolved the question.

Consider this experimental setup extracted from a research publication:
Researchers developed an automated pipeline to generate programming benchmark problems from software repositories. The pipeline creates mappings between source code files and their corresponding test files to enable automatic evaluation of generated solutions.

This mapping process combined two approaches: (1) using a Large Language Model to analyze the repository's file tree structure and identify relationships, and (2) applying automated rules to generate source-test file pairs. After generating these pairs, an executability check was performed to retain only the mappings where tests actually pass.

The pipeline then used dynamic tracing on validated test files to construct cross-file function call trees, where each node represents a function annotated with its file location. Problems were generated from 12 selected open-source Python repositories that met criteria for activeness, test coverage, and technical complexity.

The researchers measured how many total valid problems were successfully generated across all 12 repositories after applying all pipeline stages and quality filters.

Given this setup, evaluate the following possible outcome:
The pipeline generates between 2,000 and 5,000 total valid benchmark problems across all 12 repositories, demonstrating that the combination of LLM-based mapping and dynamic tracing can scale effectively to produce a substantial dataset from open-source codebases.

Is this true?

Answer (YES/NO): NO